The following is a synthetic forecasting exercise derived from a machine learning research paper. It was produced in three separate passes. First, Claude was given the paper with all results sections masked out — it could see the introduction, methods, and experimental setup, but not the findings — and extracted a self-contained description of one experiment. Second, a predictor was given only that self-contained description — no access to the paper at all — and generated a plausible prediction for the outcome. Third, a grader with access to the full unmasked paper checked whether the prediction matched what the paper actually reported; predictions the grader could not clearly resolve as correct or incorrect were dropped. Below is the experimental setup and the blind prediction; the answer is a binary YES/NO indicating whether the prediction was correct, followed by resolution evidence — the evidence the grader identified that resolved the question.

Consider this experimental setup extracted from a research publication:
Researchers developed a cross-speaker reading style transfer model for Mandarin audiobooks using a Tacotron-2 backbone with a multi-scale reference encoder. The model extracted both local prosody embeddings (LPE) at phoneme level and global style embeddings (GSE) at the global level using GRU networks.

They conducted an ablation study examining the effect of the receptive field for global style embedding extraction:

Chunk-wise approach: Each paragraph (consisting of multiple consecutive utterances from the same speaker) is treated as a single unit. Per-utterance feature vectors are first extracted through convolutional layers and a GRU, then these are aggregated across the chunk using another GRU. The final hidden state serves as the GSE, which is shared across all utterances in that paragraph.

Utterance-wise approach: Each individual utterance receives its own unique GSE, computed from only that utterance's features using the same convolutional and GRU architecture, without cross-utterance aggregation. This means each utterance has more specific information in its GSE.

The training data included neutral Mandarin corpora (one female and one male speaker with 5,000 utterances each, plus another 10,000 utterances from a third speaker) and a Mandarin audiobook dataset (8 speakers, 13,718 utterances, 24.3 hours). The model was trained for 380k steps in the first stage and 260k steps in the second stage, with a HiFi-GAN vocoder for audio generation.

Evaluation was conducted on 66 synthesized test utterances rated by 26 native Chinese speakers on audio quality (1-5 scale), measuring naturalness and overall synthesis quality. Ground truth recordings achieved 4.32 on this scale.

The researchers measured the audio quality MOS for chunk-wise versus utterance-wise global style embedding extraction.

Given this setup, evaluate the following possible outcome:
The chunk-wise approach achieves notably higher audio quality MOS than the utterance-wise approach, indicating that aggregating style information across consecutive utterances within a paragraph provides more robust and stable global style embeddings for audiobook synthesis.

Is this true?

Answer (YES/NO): NO